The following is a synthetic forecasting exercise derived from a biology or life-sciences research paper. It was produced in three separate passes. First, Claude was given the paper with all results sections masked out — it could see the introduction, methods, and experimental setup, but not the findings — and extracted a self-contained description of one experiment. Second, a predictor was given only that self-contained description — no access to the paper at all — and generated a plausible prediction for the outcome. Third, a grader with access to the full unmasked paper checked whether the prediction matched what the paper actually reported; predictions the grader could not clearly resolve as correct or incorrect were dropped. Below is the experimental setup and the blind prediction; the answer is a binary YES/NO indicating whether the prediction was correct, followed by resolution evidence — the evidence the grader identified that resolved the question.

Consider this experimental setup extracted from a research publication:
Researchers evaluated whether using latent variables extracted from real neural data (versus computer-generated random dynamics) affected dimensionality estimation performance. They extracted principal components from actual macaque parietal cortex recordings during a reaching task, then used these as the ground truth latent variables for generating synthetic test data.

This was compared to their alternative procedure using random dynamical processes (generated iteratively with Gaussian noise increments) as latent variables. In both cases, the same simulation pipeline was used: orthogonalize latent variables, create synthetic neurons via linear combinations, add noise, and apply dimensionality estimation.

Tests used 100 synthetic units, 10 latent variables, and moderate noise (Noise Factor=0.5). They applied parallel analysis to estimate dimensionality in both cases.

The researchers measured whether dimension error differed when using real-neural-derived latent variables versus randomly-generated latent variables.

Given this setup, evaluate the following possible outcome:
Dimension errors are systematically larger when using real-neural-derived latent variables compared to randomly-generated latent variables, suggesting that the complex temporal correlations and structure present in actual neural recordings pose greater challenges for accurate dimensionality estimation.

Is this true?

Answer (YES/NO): NO